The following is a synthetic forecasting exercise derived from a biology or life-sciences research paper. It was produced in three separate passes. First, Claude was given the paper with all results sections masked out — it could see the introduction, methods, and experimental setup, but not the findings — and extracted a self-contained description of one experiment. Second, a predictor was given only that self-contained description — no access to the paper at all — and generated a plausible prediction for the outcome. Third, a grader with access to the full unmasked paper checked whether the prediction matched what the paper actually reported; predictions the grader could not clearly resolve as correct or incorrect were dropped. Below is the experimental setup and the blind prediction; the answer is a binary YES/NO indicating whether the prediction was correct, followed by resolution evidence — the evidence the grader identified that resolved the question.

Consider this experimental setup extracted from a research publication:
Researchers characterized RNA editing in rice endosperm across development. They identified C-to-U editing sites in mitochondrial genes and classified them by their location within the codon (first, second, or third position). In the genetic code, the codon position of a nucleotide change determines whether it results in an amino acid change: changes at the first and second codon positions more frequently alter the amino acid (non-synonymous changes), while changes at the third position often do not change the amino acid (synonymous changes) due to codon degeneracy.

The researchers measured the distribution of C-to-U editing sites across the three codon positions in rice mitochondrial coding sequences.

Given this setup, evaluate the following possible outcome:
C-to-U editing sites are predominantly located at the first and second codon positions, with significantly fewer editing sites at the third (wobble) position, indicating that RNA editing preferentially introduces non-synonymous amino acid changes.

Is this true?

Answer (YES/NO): YES